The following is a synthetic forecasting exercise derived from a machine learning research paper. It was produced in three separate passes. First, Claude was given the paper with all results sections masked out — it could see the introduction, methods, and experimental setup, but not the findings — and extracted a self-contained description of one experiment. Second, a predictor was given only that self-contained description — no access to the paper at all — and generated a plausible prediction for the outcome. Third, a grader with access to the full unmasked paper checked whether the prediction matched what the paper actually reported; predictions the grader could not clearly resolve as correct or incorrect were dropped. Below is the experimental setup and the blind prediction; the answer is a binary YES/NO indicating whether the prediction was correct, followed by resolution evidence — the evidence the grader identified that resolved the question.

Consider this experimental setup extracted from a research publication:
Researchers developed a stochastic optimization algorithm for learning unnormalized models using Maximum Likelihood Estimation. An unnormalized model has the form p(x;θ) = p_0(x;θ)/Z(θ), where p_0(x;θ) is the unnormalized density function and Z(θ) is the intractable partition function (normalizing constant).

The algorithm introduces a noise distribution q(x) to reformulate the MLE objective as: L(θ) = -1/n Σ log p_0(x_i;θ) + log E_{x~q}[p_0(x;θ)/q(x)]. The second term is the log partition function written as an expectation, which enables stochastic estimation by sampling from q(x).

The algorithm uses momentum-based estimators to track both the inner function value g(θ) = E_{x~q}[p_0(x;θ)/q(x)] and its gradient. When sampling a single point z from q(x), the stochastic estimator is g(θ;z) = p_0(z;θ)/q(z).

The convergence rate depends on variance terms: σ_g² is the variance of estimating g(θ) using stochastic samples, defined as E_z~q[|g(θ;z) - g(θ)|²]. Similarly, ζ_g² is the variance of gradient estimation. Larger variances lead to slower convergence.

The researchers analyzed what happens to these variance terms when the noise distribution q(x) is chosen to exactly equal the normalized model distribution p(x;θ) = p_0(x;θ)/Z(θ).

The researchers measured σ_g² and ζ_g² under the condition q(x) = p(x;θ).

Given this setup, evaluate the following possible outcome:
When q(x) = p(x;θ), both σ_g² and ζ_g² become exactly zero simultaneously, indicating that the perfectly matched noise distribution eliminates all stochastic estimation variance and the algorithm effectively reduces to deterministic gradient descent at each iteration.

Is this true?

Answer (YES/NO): YES